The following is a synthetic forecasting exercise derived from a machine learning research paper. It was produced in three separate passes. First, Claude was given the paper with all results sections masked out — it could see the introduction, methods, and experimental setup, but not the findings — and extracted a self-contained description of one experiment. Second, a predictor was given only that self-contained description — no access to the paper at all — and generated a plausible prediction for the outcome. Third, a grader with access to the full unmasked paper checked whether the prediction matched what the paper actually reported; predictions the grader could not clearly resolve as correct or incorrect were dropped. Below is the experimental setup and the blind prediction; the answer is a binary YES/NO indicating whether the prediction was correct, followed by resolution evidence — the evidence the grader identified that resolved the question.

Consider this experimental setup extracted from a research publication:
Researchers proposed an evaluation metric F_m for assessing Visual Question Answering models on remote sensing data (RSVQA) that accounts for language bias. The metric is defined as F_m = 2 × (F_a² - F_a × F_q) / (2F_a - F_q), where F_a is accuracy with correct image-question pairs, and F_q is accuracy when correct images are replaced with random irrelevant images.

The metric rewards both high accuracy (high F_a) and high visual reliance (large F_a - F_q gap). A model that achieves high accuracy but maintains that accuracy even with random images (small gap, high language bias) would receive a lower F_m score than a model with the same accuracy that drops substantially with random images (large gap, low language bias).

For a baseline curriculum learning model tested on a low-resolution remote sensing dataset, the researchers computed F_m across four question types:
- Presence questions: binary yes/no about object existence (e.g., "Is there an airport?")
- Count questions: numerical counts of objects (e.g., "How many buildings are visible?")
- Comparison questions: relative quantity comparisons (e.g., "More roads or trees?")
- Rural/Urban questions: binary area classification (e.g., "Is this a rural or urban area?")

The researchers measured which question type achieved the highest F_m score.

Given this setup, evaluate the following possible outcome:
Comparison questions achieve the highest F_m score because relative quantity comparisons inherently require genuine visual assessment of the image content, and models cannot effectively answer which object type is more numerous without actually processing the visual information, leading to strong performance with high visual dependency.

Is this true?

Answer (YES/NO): NO